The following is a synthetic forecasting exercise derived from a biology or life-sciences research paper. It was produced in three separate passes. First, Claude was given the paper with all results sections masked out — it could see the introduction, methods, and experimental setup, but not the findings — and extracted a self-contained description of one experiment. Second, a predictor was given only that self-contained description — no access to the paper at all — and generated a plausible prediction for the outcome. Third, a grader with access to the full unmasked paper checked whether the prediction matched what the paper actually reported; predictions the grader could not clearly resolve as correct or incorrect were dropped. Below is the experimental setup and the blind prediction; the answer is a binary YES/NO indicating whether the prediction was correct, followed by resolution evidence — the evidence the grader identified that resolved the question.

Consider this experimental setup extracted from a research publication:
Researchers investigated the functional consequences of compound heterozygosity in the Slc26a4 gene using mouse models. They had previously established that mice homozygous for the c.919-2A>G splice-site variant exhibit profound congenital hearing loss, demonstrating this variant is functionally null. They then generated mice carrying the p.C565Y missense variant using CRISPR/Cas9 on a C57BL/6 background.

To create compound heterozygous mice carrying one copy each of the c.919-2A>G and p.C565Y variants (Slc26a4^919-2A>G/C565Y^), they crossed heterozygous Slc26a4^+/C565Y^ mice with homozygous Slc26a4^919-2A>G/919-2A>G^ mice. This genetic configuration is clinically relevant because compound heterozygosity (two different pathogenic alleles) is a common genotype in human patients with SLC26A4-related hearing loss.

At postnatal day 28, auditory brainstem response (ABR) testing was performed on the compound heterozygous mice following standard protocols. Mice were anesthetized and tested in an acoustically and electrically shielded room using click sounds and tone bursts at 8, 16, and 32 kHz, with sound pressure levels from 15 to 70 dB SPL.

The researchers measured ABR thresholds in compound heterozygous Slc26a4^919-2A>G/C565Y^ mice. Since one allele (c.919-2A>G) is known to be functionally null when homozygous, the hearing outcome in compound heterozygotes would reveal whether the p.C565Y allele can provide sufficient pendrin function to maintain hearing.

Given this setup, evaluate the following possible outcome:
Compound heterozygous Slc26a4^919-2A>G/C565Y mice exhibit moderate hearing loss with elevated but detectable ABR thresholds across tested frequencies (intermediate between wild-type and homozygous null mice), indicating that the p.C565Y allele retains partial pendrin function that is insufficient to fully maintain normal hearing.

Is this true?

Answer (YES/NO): NO